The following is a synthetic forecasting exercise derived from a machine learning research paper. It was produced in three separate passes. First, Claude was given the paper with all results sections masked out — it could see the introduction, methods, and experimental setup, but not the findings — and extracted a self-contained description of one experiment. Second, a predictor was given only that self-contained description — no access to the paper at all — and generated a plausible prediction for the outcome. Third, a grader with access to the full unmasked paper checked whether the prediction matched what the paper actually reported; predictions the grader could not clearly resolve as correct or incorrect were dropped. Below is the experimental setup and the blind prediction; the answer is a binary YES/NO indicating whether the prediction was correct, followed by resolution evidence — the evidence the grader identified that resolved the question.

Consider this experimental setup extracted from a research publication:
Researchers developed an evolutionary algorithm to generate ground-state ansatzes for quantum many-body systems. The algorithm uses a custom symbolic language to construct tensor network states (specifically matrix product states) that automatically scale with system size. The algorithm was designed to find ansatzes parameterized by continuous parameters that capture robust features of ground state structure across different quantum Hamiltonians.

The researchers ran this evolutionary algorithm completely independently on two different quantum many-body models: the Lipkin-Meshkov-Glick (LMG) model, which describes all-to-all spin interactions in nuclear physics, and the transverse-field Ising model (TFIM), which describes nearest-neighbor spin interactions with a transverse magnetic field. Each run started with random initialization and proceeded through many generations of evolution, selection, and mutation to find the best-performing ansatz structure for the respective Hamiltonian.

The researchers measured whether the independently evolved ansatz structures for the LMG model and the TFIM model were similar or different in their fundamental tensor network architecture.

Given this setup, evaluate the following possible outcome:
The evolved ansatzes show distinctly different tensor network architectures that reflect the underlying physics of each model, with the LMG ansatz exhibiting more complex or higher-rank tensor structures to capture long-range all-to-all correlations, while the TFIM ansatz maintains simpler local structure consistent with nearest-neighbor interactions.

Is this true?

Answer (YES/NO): NO